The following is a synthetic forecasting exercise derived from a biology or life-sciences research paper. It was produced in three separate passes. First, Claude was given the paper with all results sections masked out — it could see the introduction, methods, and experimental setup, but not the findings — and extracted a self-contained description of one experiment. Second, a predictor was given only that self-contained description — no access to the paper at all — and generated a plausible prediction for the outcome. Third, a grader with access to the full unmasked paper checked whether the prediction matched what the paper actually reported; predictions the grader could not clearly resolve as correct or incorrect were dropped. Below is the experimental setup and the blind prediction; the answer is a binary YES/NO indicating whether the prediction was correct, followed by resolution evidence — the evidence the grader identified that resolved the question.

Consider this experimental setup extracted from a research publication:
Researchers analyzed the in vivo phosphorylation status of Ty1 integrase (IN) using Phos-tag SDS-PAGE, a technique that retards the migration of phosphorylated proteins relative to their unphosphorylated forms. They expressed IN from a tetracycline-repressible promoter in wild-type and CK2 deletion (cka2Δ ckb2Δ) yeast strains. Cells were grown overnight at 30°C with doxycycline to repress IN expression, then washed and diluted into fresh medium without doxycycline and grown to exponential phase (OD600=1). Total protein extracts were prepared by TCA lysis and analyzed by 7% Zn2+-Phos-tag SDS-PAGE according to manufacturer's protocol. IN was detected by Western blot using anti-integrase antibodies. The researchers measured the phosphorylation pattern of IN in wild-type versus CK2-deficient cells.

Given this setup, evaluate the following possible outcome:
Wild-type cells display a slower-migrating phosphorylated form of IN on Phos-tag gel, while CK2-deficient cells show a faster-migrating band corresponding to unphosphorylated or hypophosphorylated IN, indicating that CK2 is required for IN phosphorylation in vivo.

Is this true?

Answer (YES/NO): YES